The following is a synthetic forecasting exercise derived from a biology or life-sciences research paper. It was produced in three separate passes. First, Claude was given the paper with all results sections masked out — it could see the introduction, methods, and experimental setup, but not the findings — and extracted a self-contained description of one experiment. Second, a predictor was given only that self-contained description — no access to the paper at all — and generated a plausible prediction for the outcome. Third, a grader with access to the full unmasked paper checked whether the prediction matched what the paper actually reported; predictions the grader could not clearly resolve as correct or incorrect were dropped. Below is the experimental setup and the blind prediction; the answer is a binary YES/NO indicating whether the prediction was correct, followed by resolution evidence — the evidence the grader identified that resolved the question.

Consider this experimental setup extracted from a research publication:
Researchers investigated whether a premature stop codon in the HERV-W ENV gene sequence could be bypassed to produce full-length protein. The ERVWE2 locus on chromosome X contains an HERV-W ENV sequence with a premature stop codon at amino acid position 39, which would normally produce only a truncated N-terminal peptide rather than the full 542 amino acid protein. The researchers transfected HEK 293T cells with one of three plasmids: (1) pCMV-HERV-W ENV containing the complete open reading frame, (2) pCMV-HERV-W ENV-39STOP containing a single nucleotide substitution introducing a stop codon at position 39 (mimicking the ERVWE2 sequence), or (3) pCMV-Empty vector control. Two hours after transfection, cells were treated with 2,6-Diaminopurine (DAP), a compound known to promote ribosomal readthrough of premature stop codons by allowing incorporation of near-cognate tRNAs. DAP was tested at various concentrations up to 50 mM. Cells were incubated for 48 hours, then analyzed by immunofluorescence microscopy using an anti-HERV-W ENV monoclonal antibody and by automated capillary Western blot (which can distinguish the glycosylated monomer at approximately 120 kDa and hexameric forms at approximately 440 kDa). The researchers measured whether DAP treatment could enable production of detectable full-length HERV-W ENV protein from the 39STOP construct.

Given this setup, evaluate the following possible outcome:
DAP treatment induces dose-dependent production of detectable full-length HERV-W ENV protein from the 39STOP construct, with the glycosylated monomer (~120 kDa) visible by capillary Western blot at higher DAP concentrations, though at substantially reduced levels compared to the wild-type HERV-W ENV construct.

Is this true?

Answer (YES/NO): NO